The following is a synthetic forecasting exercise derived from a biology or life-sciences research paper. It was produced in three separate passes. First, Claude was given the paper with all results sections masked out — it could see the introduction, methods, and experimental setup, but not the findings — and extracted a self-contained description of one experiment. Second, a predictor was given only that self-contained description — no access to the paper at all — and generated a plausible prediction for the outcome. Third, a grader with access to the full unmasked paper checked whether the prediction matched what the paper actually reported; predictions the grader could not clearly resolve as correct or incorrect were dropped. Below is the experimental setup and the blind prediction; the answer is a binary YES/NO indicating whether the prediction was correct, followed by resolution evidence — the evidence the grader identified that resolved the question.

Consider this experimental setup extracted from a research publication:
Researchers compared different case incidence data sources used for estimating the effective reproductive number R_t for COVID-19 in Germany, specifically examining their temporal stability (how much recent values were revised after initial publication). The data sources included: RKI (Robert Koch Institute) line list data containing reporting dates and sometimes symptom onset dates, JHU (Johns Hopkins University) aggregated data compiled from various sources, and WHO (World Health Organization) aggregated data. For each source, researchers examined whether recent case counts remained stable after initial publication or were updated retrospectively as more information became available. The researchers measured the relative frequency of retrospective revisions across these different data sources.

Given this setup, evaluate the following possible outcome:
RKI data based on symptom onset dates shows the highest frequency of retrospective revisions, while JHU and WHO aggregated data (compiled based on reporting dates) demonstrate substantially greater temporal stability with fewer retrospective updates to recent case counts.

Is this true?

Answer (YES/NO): NO